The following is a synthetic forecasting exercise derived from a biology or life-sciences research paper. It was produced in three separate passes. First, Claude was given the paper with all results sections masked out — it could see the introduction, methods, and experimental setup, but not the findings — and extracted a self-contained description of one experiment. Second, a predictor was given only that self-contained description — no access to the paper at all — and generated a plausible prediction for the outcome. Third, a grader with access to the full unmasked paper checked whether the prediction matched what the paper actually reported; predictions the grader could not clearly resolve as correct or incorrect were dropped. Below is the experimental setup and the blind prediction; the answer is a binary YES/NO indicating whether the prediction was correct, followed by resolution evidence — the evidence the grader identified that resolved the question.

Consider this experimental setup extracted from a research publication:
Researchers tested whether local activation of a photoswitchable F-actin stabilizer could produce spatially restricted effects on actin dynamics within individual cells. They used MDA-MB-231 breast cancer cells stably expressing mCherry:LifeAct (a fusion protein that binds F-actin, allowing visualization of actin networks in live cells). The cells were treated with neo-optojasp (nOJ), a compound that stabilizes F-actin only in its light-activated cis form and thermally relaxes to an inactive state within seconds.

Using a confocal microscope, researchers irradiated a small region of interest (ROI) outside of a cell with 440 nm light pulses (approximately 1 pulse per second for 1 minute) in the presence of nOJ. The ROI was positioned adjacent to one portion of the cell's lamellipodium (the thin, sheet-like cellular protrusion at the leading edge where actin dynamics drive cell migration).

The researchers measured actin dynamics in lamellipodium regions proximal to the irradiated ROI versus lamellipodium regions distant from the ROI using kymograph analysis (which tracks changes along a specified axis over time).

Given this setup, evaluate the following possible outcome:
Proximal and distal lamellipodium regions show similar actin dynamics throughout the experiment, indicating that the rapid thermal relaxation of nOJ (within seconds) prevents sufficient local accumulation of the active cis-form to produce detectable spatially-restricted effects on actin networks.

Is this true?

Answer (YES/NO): NO